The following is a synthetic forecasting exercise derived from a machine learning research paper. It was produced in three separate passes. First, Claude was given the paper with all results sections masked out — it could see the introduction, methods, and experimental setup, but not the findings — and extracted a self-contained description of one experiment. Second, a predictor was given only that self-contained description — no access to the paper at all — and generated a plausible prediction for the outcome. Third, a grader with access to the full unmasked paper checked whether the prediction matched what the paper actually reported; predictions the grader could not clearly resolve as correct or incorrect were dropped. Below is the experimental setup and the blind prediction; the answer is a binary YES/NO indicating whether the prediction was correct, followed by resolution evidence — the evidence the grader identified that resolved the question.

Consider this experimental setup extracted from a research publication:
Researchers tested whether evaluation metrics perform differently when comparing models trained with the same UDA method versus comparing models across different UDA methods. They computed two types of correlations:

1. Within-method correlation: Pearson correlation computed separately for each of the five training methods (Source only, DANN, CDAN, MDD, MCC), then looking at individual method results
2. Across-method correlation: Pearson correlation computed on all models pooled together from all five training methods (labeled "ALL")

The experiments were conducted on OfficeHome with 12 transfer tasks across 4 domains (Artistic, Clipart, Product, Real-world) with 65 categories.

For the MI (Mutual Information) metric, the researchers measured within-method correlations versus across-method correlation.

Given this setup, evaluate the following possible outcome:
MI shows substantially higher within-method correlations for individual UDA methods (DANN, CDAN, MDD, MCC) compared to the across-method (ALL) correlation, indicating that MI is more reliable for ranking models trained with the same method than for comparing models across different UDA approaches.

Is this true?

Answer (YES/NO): NO